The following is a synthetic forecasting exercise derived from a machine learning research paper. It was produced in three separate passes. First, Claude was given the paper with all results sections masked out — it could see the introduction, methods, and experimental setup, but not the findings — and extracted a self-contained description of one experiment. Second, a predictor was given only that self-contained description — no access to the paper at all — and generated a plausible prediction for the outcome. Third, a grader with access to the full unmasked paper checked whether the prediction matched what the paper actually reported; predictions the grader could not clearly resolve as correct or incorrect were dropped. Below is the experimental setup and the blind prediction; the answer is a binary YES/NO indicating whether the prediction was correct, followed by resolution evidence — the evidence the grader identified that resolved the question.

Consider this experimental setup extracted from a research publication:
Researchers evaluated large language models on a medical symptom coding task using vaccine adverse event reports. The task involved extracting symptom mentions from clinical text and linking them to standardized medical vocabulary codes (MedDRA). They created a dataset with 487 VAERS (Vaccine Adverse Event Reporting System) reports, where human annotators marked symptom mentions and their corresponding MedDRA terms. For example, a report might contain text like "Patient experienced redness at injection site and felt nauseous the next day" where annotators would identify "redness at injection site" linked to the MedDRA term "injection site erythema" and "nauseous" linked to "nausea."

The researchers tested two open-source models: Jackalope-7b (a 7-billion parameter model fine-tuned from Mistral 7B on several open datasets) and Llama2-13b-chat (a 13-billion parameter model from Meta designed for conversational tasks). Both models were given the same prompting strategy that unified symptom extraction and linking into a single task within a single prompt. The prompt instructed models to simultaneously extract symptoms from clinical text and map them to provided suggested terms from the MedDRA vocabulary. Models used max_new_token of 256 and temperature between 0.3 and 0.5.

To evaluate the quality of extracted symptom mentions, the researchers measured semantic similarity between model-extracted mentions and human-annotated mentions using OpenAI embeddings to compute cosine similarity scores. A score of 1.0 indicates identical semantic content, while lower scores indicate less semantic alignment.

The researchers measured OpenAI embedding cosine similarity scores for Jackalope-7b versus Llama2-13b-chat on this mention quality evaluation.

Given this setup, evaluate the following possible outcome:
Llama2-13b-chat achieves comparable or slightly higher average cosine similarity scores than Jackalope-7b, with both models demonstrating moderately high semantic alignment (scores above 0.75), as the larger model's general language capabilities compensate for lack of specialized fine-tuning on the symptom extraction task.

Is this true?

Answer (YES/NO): NO